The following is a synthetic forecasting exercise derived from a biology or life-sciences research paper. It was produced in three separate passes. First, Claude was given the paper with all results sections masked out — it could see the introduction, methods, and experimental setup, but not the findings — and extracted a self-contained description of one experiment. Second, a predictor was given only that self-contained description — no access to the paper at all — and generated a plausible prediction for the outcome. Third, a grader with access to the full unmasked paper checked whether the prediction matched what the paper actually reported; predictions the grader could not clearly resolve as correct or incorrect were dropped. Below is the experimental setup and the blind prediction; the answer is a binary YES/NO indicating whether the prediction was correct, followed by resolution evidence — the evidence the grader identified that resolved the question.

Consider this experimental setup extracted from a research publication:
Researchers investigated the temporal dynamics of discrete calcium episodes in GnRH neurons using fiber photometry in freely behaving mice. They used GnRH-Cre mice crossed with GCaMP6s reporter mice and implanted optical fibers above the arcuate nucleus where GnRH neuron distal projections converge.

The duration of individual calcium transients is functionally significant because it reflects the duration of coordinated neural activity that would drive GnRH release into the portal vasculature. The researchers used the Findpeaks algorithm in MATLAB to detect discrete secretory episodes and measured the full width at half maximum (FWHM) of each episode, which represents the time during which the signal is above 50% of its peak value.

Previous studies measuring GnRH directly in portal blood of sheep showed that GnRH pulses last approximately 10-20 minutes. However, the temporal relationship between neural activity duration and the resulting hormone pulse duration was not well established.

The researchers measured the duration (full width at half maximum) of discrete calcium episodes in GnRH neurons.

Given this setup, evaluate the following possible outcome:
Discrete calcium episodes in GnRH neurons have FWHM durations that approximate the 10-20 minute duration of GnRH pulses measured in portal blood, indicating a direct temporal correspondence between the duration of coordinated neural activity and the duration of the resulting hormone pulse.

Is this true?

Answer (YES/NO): NO